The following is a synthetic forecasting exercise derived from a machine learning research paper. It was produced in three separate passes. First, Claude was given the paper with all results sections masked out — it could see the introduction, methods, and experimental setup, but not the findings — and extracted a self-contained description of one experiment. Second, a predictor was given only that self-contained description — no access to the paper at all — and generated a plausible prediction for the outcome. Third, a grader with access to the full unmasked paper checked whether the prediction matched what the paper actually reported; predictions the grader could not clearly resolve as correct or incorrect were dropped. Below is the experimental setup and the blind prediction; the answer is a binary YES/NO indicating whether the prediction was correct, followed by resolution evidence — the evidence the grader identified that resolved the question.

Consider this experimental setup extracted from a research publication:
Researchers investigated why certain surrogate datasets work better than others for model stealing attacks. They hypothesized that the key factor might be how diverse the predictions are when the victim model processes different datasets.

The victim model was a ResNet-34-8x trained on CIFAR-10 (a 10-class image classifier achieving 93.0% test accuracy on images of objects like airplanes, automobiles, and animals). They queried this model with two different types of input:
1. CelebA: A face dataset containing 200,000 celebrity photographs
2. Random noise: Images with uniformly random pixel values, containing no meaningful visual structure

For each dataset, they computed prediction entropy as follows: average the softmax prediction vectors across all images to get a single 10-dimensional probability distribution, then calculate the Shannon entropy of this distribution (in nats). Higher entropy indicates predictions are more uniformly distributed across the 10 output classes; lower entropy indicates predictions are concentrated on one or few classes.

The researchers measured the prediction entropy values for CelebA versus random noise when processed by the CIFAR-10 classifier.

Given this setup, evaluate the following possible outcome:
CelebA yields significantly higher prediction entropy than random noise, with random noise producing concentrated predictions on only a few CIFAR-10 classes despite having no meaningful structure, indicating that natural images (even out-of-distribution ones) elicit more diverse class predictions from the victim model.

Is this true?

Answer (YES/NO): NO